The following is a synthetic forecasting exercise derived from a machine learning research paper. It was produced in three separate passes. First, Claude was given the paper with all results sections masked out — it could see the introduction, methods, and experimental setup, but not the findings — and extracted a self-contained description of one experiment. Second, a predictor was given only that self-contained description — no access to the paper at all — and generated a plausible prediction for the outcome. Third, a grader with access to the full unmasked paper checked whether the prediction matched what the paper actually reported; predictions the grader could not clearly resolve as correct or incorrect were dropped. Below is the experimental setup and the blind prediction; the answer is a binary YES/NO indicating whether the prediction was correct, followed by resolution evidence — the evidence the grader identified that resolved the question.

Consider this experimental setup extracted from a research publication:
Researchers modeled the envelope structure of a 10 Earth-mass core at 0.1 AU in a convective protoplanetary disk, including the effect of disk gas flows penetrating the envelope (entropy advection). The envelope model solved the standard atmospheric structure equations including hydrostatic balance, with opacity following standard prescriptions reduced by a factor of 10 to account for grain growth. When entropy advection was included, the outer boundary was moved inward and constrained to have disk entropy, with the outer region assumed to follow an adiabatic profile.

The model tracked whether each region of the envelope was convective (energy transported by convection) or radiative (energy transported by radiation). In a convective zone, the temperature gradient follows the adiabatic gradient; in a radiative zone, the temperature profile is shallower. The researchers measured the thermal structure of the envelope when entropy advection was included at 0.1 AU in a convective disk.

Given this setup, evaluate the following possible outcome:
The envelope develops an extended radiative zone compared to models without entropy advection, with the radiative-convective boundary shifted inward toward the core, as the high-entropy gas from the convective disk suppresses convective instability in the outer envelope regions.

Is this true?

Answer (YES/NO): NO